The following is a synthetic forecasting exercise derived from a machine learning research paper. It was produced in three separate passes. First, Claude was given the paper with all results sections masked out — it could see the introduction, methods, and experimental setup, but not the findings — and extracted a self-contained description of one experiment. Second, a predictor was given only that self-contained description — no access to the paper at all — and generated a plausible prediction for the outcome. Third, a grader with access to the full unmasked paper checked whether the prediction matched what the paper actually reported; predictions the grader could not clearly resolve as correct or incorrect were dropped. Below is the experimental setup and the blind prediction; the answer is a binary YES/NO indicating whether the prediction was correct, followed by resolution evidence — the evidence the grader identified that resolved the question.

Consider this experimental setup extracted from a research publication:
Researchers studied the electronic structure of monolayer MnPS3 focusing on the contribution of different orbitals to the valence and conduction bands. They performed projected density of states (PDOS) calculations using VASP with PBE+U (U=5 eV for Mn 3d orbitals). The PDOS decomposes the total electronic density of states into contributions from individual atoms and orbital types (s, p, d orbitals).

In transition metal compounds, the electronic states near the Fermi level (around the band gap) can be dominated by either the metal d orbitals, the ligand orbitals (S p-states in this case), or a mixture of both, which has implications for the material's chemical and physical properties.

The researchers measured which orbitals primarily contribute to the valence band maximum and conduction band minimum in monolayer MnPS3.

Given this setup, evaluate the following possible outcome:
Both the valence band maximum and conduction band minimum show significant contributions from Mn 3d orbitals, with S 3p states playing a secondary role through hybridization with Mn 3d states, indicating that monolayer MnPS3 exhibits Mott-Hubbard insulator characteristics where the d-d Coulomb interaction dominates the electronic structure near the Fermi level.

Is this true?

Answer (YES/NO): NO